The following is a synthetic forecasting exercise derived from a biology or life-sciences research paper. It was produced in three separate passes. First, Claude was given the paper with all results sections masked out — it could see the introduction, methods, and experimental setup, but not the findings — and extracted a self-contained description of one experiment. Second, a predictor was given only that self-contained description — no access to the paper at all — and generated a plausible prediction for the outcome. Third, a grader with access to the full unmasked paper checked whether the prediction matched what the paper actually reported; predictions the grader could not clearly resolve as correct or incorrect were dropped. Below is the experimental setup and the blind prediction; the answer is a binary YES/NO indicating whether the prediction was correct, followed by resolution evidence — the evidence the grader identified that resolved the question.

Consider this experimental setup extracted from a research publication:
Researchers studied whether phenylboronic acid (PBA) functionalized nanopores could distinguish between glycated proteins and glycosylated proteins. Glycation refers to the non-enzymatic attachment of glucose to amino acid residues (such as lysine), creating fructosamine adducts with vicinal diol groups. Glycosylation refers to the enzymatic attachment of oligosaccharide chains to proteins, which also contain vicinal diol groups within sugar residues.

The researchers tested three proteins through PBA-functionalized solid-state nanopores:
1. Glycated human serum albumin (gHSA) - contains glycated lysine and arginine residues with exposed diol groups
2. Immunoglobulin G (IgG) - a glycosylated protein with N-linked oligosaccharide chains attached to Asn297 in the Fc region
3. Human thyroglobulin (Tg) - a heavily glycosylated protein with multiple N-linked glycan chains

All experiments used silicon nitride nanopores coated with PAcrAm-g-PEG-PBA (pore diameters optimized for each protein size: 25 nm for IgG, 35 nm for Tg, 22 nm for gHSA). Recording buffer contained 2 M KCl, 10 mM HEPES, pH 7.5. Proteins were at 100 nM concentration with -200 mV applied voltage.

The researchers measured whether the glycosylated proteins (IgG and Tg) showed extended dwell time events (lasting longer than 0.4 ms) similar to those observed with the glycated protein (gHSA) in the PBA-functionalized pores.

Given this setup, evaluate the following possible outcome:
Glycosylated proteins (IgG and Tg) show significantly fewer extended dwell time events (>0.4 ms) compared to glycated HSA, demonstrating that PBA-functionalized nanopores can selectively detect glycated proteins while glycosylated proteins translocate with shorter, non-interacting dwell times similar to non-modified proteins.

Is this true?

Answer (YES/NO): NO